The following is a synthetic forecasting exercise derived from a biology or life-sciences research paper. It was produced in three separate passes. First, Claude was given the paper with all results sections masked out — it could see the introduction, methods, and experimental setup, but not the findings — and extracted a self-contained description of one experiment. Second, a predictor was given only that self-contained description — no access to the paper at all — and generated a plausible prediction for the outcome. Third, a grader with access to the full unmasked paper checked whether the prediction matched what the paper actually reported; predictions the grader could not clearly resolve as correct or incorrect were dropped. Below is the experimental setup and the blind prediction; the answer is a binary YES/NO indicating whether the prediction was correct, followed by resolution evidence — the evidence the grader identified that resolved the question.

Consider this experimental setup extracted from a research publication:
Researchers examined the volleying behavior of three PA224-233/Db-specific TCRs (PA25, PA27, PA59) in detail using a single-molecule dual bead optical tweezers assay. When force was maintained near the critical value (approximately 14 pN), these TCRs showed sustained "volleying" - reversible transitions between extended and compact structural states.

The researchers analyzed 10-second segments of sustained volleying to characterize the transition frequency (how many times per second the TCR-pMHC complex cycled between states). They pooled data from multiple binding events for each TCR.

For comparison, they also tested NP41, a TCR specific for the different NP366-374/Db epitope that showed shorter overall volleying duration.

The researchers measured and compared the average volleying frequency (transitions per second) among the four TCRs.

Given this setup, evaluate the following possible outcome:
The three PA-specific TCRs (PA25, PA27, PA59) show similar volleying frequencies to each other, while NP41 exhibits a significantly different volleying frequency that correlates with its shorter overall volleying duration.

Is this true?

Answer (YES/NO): NO